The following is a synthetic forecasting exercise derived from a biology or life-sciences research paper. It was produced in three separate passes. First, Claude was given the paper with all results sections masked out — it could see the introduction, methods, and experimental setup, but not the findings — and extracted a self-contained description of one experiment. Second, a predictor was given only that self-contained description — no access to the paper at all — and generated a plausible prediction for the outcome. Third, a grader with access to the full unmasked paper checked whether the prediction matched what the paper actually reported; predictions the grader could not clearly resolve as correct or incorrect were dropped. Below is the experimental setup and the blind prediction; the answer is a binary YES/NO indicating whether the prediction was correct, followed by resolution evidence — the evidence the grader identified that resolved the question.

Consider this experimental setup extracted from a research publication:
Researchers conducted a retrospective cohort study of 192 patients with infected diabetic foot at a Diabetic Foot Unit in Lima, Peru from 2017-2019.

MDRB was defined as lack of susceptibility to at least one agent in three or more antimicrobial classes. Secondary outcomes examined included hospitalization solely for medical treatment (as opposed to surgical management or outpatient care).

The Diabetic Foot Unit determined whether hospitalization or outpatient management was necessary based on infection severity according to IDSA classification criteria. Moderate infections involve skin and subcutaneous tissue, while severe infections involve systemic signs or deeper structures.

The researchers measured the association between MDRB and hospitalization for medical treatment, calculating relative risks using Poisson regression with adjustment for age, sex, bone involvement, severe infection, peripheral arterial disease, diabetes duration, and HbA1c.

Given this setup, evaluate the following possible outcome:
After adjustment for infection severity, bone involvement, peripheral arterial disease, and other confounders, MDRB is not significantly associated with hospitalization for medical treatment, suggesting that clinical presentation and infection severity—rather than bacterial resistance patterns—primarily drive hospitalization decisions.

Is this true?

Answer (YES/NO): YES